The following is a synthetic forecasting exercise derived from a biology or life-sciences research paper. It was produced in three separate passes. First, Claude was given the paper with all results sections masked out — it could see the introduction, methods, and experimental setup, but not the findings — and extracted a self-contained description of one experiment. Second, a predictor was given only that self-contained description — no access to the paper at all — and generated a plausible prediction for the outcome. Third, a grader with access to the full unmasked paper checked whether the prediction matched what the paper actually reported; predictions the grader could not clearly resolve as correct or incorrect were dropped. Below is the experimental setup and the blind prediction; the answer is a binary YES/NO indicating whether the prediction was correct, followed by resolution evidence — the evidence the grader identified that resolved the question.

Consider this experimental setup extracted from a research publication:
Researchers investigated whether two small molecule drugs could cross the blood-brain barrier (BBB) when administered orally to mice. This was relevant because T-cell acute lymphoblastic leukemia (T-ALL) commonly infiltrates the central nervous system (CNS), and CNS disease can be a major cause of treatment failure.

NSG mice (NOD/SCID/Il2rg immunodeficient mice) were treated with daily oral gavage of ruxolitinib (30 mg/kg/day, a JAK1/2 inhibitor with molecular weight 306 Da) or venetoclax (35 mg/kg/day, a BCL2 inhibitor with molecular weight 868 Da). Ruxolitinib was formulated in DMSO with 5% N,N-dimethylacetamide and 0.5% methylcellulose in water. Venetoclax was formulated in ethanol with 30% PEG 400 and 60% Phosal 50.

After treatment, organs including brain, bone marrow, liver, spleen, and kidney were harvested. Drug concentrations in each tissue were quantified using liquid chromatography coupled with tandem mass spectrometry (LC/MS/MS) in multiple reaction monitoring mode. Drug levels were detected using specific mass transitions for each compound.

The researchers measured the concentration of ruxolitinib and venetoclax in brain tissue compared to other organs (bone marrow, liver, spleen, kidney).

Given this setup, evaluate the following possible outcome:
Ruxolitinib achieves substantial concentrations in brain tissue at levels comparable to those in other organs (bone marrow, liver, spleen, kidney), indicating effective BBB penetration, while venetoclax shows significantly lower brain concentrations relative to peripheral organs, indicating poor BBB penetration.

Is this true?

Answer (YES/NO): NO